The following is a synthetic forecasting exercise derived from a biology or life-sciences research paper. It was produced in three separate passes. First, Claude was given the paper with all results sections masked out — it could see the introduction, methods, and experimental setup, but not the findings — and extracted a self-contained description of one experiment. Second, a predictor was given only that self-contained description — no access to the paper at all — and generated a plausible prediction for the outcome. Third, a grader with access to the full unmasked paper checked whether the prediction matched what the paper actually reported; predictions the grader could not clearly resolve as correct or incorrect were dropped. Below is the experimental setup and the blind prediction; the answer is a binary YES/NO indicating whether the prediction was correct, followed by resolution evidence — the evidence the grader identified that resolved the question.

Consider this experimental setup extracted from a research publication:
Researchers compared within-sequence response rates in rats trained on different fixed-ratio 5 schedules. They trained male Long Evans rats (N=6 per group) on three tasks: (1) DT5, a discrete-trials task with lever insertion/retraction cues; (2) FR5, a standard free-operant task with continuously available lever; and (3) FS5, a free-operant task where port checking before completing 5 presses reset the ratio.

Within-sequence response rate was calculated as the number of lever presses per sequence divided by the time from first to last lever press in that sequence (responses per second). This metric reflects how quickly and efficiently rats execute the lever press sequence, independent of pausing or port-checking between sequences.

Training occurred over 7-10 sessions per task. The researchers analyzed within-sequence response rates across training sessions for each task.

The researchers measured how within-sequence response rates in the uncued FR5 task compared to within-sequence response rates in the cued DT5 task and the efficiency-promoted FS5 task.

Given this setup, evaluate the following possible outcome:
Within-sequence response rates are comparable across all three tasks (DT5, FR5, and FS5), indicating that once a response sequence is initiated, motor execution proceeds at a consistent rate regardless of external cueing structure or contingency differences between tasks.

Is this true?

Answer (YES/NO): NO